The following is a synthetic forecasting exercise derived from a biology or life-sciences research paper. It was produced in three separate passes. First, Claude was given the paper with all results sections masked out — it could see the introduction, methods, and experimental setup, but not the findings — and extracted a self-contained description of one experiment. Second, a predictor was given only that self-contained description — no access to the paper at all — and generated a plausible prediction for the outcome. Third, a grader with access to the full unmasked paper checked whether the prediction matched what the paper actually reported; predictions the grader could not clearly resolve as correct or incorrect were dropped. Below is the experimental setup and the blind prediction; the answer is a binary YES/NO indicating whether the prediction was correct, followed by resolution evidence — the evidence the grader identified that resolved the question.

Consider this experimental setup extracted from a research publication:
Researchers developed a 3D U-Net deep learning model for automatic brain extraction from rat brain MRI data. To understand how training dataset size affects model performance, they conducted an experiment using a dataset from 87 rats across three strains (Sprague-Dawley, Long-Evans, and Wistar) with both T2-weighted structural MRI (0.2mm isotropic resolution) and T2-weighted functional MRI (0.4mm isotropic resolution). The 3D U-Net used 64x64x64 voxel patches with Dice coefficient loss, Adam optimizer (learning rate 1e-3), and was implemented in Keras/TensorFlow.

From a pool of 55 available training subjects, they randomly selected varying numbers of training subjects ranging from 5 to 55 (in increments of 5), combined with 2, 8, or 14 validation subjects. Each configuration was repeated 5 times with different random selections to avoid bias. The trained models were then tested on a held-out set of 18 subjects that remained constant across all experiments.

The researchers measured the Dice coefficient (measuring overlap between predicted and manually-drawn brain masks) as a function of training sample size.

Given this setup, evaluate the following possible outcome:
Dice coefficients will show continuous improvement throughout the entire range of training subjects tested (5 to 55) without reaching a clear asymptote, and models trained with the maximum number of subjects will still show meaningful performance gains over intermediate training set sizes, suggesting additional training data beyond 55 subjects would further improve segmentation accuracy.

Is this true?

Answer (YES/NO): NO